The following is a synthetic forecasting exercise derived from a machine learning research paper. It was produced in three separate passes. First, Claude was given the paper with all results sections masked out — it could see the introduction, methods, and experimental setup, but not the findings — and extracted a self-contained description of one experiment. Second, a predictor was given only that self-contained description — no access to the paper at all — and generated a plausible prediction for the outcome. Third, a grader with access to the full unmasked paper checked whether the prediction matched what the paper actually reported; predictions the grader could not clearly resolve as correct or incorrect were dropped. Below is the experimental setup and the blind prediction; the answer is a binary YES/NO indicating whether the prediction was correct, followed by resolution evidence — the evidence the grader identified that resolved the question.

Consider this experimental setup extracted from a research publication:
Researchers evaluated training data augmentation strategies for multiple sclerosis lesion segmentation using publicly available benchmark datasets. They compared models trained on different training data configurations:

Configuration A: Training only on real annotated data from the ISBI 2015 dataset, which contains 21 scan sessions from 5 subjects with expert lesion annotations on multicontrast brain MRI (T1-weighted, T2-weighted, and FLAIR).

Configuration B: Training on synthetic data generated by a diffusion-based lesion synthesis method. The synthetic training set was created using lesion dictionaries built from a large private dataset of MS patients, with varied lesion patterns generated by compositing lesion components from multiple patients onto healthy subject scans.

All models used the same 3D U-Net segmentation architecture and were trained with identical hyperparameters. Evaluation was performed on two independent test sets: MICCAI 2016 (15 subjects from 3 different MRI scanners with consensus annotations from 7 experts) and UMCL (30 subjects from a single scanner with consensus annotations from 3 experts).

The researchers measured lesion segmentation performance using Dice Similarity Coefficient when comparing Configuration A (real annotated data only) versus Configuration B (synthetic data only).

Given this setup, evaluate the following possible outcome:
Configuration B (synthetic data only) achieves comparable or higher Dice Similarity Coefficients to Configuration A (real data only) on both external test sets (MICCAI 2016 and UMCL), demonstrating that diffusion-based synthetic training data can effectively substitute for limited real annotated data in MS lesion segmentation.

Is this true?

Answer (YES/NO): YES